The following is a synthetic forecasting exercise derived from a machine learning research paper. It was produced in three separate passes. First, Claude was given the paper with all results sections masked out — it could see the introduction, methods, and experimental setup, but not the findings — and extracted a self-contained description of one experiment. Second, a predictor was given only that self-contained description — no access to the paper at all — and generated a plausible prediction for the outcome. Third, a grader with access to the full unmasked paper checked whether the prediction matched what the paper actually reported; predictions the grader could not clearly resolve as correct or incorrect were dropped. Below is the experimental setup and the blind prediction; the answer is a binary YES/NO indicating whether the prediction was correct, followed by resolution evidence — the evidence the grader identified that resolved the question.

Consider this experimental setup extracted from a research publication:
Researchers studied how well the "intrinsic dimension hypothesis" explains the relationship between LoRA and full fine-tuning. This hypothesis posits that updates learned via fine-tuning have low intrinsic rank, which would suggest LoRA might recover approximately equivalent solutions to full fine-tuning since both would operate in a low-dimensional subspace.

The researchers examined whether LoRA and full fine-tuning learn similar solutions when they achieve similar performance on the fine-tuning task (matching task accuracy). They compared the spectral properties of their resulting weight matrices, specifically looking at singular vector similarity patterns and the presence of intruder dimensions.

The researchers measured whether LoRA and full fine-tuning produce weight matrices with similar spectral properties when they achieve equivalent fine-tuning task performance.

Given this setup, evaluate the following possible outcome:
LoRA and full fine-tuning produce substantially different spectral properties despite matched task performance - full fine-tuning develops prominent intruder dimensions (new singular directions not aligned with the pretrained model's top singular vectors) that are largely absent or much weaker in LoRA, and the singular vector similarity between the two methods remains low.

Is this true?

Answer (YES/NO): NO